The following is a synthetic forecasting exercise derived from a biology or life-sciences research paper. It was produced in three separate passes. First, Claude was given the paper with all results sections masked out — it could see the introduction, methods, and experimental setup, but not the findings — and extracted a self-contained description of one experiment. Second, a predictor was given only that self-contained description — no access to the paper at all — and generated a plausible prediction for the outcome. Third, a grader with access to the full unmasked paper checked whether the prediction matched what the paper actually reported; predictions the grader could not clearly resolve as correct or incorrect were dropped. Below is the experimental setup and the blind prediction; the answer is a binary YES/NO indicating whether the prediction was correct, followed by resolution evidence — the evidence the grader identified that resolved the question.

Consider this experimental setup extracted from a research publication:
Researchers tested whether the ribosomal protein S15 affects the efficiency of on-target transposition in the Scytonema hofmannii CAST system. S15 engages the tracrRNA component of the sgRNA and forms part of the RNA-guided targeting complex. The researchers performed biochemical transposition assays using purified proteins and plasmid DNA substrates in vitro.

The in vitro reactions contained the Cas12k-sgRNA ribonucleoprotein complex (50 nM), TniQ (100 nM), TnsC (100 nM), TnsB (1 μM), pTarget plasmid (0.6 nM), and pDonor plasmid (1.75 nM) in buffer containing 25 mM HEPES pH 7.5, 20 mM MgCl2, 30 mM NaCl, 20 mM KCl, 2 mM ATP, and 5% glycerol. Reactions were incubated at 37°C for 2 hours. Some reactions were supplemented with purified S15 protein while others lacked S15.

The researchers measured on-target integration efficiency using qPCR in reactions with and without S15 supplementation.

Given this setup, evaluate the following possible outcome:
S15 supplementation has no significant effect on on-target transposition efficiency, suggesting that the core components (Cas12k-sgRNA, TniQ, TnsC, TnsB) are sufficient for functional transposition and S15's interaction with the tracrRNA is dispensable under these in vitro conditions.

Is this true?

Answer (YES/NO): NO